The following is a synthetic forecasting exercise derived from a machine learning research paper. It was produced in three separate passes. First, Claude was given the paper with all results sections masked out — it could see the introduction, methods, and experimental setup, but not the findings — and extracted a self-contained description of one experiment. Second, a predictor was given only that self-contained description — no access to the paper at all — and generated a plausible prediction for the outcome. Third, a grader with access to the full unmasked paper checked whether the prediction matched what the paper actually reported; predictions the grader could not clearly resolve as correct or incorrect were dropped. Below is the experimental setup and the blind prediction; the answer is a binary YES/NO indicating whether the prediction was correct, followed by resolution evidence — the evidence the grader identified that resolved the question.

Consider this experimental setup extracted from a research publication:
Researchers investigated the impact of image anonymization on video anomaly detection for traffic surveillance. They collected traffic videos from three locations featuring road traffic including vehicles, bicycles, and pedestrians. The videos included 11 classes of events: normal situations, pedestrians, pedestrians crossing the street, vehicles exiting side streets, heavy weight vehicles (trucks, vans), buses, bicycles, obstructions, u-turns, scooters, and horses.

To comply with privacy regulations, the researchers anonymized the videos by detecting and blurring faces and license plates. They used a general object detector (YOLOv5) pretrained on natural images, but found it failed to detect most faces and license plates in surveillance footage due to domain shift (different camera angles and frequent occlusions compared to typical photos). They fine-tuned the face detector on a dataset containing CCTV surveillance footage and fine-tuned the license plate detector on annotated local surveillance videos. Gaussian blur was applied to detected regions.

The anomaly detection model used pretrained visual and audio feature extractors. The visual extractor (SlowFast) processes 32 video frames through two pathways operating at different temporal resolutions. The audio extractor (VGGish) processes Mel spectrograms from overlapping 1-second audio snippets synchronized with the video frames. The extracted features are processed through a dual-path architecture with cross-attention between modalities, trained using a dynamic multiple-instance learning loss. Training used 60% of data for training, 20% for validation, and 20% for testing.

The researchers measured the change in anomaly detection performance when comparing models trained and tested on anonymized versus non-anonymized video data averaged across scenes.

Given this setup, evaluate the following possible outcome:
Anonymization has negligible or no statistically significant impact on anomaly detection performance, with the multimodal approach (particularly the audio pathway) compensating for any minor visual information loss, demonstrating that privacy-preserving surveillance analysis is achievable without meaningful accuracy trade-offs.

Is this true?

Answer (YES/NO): NO